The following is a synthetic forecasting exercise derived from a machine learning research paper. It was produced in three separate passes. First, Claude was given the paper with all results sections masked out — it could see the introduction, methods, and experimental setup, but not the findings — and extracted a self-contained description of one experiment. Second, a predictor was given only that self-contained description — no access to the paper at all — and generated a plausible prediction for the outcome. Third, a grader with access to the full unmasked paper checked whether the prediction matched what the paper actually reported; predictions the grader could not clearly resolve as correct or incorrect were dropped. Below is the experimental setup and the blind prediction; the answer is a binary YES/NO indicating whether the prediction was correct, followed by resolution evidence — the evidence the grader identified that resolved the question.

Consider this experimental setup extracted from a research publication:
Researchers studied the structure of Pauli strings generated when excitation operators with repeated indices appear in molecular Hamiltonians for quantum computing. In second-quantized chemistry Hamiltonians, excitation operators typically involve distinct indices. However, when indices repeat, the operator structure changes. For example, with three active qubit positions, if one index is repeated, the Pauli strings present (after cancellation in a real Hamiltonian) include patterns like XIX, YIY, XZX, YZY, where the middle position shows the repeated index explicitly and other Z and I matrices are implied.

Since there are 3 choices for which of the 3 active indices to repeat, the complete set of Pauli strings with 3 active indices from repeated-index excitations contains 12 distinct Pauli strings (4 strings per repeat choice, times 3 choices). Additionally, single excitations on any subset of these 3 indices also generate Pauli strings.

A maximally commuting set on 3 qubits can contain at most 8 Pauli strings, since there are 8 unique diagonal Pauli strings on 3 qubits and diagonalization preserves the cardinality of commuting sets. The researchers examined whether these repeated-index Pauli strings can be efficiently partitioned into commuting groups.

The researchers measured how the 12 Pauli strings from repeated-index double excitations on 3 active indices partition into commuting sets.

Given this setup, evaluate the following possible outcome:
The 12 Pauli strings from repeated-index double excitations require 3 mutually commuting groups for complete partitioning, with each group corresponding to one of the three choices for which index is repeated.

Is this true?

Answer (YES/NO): NO